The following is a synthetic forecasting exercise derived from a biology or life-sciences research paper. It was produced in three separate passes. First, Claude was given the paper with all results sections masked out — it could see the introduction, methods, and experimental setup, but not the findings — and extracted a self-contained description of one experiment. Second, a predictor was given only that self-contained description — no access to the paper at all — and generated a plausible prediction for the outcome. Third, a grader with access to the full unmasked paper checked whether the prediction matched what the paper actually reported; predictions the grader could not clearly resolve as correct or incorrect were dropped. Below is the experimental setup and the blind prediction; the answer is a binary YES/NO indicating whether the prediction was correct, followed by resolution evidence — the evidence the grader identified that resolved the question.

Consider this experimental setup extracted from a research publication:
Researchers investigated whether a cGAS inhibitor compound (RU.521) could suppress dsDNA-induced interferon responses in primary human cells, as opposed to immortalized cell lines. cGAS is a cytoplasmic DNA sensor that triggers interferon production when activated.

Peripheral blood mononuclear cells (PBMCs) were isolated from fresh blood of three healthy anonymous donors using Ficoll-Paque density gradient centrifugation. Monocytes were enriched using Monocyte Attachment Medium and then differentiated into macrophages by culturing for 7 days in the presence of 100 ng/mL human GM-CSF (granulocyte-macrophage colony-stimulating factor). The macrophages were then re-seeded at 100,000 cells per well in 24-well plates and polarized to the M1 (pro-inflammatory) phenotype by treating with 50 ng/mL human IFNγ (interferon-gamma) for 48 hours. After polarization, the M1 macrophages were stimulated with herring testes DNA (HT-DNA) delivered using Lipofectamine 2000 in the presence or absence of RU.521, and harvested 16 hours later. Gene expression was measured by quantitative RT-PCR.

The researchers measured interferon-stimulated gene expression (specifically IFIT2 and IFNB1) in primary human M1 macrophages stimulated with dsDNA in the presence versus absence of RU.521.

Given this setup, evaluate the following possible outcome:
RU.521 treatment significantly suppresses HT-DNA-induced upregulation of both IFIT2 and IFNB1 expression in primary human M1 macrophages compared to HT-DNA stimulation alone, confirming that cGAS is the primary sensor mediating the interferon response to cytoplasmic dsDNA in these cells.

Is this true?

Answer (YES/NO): NO